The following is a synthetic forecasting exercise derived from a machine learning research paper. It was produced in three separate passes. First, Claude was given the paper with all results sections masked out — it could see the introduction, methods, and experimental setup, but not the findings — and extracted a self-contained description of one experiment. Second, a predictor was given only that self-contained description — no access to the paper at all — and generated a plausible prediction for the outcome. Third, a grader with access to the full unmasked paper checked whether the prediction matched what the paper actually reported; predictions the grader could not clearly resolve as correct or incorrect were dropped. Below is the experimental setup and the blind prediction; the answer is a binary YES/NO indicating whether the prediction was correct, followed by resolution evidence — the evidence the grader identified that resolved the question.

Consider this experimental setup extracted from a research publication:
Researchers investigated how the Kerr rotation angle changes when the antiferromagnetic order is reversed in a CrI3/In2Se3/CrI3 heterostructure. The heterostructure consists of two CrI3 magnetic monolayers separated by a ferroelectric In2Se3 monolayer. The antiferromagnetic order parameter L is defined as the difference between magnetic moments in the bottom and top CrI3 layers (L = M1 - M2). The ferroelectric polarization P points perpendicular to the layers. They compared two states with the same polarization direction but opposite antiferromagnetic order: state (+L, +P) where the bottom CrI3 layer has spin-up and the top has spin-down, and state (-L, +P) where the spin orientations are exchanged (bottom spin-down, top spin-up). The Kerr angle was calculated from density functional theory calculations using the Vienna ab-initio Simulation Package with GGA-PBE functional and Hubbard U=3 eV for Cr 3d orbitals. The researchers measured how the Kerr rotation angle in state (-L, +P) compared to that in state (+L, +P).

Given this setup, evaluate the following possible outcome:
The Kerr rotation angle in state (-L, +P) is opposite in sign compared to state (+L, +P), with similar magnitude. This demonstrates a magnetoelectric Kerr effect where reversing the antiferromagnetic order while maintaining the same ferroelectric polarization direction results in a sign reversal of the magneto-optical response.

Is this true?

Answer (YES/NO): YES